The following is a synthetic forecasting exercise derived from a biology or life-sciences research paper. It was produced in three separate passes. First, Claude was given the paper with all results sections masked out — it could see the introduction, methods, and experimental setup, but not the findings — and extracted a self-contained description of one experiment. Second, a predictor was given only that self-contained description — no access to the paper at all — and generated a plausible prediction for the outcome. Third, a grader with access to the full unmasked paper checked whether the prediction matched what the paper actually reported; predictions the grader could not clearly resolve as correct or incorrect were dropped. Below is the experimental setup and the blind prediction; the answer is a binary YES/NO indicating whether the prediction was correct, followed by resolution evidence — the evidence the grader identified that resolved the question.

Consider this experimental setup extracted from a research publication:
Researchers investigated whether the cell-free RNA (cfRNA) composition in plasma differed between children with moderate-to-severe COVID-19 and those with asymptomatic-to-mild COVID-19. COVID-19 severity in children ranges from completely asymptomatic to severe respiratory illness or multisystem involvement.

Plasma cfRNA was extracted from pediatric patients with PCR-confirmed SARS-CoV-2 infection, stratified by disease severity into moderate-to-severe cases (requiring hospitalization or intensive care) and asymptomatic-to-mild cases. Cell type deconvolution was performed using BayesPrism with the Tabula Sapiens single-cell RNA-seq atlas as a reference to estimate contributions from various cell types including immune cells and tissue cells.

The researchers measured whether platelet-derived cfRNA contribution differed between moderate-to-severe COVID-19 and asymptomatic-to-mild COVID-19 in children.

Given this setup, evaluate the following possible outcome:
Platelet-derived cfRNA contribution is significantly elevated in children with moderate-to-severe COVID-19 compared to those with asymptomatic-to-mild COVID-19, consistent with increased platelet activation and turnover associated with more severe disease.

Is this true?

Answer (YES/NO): NO